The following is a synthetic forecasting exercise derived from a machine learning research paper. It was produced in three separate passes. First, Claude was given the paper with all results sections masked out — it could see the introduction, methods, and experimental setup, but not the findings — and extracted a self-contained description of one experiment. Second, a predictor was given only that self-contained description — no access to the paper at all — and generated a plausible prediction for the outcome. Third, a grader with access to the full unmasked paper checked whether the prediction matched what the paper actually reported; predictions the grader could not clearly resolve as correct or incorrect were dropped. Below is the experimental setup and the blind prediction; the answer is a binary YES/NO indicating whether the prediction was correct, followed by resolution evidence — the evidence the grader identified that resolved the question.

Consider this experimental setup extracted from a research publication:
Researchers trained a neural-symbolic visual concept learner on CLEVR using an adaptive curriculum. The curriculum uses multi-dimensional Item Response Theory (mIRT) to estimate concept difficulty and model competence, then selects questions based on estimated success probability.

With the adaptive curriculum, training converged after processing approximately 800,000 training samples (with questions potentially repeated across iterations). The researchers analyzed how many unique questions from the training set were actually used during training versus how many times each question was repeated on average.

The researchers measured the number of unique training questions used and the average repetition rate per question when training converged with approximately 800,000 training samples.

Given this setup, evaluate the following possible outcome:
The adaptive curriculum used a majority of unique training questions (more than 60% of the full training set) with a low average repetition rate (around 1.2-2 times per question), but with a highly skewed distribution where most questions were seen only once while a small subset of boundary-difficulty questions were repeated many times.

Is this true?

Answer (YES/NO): NO